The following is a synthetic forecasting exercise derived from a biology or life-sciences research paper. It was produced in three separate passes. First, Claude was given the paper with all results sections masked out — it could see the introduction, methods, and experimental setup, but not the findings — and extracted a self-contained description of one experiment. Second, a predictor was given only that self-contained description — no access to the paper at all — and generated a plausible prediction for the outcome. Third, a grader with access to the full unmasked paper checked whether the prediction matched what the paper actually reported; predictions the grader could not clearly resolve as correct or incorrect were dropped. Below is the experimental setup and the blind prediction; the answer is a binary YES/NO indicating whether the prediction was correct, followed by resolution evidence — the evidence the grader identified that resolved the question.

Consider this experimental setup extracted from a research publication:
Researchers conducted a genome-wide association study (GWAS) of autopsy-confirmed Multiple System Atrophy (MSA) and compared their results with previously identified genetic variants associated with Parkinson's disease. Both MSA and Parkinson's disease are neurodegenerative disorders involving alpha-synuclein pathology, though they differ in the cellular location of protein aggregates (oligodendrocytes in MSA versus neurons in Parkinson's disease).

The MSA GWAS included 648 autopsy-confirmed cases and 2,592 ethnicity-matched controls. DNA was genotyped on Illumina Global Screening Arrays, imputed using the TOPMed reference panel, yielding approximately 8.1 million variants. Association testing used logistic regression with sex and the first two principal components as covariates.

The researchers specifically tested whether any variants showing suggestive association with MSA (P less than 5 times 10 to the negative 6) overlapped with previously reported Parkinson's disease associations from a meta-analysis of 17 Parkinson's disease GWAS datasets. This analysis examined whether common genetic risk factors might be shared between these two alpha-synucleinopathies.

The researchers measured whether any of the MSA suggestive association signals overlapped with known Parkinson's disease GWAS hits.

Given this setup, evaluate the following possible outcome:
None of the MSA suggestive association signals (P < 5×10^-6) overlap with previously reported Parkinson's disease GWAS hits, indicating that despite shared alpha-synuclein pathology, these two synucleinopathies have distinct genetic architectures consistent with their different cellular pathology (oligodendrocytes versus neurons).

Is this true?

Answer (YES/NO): YES